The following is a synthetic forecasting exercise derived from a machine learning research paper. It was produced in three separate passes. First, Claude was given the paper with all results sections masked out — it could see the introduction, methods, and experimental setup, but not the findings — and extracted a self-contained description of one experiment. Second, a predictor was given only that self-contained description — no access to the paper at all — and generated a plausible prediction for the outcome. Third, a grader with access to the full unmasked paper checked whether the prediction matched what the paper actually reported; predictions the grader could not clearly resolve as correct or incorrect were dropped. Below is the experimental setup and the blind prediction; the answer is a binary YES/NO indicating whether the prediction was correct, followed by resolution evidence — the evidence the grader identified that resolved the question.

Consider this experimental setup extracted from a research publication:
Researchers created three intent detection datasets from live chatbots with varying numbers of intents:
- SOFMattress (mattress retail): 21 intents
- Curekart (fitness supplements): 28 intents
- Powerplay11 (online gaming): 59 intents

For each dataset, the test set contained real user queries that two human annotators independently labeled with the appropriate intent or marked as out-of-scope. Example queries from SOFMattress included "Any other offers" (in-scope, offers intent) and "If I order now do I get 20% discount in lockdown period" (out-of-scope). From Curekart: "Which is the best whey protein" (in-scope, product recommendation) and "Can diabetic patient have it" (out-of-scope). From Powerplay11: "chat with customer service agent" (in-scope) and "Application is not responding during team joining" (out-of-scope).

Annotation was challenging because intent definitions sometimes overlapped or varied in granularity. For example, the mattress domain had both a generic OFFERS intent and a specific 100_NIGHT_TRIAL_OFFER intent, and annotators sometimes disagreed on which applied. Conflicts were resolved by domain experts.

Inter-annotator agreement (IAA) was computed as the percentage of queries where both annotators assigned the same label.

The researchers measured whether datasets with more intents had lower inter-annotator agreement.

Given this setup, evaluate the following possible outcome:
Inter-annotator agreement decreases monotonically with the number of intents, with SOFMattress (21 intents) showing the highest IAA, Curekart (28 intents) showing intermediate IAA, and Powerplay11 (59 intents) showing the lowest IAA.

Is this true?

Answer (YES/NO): NO